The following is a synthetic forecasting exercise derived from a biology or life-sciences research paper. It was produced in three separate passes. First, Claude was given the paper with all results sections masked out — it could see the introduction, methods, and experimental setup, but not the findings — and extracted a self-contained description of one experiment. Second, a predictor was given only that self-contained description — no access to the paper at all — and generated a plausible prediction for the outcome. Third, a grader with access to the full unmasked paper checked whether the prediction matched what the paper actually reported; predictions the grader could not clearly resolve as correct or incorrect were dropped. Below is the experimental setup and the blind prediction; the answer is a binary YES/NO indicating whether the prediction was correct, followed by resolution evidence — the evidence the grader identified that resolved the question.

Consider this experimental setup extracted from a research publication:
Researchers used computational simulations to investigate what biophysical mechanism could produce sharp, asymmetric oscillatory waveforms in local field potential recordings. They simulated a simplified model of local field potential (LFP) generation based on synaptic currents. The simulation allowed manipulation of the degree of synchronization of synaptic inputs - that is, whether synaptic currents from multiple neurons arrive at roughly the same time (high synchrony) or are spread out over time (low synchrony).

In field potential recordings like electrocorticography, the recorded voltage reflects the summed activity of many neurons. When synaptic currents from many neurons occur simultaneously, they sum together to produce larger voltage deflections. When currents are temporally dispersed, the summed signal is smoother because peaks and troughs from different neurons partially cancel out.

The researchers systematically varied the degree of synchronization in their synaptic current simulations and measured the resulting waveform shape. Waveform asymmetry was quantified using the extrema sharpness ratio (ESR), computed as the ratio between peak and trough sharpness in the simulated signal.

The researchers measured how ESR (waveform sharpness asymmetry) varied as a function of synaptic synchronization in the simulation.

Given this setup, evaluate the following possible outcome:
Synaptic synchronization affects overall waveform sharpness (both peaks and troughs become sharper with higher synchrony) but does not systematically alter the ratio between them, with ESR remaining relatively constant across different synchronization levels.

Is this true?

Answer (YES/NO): NO